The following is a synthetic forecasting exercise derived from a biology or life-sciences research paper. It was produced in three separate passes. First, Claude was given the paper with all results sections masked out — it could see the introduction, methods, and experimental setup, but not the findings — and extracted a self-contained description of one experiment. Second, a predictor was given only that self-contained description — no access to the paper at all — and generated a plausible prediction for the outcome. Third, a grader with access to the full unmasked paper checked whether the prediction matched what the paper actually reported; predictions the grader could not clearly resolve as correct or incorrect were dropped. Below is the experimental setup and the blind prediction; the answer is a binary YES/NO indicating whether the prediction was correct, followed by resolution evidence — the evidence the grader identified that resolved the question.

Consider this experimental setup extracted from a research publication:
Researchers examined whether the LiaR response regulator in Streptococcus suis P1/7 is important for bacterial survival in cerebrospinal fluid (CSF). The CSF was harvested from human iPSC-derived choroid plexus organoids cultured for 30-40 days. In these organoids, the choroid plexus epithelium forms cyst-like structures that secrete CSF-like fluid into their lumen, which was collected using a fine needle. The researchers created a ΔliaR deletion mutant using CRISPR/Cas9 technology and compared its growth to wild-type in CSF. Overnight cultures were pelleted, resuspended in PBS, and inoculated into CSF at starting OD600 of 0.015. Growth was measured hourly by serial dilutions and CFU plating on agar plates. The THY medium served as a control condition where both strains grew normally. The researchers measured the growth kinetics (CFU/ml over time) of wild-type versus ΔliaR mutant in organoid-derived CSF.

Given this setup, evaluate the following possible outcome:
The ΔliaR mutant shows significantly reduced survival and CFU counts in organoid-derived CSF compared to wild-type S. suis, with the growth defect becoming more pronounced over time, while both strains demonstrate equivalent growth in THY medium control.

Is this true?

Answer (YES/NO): NO